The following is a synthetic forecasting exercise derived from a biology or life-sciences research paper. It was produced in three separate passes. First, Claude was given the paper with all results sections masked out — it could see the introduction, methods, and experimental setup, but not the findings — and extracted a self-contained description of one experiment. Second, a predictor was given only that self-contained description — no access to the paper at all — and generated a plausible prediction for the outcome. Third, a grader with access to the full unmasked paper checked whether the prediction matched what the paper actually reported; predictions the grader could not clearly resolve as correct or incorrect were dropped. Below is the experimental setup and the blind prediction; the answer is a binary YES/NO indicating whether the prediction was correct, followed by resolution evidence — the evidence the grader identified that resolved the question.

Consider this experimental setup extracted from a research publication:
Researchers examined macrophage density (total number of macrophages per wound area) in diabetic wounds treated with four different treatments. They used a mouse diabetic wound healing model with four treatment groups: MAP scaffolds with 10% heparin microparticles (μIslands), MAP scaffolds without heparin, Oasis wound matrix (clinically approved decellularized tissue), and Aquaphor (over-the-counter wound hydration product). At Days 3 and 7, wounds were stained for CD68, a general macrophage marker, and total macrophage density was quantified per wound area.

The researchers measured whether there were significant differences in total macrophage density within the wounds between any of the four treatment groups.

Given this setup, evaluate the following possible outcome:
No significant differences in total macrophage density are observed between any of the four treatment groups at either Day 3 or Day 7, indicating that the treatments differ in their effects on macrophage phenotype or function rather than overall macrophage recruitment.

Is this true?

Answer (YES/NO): YES